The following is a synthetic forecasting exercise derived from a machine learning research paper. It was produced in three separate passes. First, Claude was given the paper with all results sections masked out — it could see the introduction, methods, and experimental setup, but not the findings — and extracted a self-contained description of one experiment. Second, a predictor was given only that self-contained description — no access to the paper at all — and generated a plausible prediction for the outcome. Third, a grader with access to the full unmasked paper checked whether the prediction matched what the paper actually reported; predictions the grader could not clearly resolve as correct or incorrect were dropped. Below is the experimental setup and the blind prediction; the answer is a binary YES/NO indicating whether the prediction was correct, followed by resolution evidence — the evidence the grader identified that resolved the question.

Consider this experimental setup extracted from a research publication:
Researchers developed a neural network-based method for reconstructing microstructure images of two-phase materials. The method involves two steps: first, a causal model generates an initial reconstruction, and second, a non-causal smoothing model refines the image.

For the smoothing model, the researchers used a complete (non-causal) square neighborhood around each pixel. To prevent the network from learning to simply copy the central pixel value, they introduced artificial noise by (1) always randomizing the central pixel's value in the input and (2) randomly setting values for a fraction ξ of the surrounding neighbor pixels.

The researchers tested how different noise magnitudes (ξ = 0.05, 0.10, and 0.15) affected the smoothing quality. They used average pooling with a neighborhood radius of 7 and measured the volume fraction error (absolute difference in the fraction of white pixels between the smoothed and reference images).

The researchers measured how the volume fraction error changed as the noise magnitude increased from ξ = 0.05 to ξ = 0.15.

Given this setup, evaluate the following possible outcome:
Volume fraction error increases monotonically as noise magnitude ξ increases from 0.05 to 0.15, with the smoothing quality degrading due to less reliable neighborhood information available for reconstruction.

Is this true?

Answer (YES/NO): YES